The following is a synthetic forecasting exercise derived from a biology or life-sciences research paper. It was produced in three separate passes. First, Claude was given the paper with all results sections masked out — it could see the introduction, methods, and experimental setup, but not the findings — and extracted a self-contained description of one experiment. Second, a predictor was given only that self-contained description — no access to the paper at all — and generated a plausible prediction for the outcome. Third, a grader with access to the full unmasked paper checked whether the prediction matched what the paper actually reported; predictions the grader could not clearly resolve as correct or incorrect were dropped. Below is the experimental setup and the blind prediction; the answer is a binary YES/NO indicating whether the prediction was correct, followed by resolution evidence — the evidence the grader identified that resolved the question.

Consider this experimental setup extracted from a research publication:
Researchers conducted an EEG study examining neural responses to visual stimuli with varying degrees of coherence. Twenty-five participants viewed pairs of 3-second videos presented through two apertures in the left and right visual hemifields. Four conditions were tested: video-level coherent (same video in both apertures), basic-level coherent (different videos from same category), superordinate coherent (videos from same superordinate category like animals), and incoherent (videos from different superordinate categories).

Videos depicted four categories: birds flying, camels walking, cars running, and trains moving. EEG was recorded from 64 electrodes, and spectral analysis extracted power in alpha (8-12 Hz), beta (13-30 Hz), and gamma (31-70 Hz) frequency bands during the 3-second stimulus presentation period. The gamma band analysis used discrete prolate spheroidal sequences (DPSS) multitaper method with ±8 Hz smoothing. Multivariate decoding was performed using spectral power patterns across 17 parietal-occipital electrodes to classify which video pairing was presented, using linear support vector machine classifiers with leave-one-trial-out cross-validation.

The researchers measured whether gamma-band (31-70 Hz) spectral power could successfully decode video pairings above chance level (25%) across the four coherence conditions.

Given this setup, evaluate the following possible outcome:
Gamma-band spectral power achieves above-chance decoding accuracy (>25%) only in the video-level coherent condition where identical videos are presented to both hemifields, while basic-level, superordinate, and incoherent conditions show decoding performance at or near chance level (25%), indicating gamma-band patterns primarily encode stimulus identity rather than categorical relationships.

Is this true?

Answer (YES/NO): NO